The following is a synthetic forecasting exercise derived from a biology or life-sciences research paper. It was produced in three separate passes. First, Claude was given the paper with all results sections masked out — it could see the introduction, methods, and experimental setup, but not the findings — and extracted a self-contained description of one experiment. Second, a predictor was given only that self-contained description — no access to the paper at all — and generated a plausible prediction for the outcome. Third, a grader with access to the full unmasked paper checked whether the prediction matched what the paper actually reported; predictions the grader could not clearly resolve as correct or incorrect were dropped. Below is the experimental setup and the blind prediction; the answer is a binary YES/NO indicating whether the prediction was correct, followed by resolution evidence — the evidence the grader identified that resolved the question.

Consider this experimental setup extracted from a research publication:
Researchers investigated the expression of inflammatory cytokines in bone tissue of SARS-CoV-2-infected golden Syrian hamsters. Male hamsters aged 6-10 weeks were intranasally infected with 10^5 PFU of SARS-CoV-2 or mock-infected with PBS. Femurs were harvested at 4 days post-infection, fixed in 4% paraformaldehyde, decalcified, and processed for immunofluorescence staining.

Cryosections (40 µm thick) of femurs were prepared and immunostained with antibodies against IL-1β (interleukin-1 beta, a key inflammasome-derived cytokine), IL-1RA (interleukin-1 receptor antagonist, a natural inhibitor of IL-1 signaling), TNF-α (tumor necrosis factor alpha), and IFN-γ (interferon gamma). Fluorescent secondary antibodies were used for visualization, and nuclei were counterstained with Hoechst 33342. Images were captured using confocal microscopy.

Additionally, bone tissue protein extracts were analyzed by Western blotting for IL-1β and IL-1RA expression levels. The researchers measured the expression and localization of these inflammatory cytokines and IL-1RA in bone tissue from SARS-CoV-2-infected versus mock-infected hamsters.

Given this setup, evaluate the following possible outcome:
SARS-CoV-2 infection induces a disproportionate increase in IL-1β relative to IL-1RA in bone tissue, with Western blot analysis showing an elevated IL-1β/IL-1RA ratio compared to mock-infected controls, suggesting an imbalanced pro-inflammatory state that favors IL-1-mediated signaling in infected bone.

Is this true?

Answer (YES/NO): YES